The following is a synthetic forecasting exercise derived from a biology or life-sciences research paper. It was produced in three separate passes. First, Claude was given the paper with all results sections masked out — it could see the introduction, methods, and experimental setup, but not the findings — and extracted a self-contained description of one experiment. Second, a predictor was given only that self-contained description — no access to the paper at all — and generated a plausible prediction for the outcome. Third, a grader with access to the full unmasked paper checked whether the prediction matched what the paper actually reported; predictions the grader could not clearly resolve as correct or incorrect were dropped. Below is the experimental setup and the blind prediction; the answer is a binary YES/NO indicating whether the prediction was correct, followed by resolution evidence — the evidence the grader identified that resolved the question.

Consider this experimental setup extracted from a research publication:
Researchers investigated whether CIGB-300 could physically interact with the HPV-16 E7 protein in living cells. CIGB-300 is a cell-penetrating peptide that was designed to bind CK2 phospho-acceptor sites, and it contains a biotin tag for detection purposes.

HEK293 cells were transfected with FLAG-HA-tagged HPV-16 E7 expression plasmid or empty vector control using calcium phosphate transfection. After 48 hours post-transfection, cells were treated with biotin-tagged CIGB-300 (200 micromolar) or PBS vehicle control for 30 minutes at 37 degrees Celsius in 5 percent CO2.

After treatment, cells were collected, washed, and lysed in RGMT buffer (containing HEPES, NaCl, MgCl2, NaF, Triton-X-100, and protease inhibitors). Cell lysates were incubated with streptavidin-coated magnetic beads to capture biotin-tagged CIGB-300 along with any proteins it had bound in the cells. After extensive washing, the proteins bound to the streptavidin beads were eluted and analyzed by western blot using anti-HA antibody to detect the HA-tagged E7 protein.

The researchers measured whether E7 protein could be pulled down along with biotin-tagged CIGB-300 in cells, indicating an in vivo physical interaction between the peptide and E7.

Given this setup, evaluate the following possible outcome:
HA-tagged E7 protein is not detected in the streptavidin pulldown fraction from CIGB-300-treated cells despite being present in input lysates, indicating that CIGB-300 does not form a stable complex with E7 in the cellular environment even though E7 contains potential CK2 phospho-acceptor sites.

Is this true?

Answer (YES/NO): NO